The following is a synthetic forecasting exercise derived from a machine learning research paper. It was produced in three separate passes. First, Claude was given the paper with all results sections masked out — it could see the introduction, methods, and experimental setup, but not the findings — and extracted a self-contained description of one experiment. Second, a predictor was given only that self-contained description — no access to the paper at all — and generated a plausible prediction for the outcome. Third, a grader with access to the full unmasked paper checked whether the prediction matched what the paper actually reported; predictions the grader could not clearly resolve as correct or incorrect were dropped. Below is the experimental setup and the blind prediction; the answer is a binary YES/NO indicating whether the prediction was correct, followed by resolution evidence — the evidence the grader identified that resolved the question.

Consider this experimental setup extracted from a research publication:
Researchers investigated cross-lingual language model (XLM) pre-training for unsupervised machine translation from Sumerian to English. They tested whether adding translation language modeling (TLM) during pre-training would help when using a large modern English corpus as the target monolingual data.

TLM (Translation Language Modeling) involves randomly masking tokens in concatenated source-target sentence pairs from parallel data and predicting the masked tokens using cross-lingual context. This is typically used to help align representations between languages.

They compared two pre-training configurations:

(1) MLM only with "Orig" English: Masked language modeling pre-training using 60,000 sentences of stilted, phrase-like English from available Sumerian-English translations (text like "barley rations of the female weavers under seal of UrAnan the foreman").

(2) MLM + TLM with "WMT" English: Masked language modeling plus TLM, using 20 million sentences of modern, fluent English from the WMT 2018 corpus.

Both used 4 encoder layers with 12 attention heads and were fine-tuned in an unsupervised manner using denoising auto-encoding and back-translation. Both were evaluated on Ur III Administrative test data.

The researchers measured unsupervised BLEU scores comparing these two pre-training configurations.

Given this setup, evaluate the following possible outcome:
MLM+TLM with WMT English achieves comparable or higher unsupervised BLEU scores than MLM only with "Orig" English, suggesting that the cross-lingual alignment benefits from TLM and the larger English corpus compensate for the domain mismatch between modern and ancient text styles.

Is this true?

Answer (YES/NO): NO